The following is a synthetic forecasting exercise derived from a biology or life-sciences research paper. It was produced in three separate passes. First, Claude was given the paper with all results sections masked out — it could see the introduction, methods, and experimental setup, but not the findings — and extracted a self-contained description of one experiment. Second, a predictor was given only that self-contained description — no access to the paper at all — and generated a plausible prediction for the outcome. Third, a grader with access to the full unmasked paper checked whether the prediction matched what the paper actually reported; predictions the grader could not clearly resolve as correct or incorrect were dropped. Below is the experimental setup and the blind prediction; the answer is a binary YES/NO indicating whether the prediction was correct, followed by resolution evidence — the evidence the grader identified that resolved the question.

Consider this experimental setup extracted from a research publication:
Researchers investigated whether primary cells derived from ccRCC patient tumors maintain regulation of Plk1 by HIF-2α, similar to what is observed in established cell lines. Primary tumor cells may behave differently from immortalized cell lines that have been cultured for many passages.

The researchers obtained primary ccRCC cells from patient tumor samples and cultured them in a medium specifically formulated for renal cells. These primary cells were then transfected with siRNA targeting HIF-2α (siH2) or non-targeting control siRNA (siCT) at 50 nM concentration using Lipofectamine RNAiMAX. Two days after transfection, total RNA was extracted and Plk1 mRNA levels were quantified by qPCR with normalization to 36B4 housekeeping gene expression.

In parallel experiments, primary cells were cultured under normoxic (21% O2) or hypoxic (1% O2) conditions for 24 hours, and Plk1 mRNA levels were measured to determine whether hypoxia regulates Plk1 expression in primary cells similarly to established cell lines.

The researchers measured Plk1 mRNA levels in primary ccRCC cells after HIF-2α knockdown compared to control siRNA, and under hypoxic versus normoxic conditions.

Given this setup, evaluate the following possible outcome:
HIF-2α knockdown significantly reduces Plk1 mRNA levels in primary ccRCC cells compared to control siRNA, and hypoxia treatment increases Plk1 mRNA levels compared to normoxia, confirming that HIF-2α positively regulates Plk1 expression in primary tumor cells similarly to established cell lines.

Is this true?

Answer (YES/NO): YES